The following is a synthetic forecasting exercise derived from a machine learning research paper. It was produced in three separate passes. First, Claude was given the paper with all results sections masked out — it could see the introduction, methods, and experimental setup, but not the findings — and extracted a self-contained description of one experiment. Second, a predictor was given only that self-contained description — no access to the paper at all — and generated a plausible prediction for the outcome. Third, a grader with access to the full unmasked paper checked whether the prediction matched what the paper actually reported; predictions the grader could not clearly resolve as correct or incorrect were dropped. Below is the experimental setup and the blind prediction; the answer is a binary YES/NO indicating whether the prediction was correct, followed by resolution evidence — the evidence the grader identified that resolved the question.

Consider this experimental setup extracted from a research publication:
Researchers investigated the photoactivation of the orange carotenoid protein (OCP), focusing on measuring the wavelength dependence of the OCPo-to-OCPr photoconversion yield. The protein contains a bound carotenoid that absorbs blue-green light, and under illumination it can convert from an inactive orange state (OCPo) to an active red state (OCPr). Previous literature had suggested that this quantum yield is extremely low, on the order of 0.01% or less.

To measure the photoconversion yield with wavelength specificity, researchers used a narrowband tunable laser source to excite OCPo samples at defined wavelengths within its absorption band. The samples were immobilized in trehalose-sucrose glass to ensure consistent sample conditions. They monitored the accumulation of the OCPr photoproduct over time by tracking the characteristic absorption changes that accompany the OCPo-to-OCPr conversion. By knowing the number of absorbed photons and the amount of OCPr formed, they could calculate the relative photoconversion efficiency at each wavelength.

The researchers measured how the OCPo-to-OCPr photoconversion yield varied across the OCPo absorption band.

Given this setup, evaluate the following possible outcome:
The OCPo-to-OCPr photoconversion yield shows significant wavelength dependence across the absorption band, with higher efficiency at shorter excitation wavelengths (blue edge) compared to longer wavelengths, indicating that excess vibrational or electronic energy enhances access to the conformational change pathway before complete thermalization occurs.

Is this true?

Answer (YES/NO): YES